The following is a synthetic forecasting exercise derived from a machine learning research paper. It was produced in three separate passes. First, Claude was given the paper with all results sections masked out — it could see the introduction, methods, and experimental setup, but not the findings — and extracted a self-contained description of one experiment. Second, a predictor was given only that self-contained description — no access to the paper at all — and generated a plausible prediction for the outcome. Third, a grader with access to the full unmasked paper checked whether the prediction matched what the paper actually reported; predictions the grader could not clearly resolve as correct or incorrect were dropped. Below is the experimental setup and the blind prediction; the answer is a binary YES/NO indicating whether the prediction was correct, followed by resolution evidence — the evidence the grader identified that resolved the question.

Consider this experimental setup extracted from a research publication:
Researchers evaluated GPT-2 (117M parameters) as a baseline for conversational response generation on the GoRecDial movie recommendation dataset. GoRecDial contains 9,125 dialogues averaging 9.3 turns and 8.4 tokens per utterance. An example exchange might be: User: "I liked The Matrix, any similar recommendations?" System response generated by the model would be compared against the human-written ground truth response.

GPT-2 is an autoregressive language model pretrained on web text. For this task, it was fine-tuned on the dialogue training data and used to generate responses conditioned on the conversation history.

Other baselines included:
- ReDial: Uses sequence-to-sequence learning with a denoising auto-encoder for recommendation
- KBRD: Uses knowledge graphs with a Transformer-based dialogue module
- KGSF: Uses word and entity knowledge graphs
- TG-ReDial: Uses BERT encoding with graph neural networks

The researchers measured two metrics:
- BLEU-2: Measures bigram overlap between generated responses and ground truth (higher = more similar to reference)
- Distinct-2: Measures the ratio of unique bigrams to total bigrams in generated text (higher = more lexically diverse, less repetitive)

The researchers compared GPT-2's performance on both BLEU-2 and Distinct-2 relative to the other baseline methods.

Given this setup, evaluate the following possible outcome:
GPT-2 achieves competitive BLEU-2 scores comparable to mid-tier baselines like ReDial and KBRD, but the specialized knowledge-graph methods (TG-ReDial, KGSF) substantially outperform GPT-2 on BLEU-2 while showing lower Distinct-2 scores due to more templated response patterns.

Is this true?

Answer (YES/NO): NO